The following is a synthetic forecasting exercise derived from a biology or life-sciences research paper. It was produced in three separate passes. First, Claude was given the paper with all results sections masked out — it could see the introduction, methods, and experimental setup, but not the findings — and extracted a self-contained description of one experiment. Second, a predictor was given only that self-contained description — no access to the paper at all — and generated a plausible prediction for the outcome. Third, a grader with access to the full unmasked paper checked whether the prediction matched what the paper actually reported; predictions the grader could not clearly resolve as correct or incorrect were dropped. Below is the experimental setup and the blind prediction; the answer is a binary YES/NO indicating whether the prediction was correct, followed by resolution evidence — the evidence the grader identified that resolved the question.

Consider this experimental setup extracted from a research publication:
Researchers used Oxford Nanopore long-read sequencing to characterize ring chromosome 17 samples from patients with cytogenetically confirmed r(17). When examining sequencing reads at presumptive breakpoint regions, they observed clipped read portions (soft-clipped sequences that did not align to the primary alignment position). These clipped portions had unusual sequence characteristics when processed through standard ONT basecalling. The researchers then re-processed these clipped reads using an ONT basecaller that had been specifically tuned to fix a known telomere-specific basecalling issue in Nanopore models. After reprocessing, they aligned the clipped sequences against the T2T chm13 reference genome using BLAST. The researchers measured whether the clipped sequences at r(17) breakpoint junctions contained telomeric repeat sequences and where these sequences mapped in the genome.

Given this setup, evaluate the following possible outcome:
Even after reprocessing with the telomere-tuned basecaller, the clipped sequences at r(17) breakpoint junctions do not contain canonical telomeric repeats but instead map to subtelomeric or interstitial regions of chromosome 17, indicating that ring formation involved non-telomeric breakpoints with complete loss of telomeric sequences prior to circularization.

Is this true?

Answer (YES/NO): NO